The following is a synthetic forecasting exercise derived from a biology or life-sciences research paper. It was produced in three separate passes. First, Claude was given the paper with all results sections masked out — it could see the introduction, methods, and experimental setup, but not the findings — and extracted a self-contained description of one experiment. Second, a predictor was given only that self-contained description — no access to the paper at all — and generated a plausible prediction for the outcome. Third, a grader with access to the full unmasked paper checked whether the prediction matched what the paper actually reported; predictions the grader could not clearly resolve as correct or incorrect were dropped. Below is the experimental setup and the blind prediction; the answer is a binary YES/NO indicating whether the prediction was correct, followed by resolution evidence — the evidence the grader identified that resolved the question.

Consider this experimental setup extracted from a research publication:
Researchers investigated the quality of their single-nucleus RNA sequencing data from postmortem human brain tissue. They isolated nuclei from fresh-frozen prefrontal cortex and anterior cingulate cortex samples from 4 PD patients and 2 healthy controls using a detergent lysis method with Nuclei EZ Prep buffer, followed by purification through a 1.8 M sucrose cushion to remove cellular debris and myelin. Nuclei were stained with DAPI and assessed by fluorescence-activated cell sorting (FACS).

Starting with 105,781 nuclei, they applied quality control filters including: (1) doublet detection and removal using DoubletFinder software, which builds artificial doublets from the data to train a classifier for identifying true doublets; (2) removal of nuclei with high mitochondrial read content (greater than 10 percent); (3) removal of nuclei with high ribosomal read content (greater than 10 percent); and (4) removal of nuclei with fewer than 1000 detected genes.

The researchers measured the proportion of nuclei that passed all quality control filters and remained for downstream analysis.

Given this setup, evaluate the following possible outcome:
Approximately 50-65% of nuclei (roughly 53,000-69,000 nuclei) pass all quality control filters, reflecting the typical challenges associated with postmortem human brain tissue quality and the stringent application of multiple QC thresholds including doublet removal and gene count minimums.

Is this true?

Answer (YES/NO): NO